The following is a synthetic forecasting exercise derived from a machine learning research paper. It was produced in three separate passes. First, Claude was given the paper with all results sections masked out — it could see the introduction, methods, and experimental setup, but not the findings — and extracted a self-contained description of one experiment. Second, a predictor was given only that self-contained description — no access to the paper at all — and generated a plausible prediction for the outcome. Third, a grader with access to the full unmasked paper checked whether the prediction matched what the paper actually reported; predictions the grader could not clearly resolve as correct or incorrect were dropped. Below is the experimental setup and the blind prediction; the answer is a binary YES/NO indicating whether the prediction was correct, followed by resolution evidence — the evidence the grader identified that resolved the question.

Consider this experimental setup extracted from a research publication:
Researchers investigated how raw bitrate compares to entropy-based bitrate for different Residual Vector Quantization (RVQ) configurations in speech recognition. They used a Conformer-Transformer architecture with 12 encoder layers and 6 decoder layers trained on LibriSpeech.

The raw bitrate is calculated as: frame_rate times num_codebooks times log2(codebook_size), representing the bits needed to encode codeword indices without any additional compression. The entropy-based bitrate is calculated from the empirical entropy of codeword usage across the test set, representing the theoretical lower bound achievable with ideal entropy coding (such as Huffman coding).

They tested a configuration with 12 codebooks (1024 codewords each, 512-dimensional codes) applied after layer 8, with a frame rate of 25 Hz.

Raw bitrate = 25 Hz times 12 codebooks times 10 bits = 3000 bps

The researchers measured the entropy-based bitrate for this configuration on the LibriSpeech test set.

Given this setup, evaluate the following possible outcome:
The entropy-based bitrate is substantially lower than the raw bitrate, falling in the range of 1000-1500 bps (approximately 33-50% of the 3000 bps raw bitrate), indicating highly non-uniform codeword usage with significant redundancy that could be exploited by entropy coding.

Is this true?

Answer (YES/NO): NO